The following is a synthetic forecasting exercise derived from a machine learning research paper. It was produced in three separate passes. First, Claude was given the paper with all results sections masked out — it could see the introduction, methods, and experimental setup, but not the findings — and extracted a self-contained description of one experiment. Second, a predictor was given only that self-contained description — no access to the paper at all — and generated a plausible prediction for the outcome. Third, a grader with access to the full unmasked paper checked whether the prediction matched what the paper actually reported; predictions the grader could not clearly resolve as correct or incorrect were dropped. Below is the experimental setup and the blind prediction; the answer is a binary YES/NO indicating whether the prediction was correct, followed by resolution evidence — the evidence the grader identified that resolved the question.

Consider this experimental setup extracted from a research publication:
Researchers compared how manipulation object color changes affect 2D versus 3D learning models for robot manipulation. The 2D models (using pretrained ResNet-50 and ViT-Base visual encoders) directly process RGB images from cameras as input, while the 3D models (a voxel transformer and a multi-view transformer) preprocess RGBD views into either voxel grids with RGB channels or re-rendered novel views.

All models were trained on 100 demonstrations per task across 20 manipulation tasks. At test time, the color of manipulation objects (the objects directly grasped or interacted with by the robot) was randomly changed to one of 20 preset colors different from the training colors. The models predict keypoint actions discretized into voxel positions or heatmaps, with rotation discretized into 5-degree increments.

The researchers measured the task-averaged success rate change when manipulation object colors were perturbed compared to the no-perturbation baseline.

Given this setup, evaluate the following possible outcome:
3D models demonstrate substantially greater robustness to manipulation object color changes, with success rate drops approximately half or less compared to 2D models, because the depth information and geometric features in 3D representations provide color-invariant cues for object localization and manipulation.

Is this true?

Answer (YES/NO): NO